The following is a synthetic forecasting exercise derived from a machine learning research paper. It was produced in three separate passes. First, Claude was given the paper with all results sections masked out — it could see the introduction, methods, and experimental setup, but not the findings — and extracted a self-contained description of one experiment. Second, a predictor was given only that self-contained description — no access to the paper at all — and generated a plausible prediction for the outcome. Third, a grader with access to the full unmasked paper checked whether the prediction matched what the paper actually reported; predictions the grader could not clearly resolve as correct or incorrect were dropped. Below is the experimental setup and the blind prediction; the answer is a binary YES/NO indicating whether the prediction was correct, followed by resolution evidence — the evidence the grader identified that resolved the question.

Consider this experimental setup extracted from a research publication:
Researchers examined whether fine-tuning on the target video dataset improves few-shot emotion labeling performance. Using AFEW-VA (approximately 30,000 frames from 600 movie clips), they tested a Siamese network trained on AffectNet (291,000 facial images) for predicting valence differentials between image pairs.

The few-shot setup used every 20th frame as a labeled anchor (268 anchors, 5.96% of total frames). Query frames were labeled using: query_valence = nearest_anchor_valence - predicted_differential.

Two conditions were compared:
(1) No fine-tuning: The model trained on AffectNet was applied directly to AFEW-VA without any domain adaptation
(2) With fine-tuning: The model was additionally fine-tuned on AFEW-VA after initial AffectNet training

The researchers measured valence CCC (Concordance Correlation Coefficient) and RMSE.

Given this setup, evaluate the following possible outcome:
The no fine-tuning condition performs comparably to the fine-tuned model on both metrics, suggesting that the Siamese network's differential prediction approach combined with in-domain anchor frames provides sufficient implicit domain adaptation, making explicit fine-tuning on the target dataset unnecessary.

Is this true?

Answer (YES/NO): NO